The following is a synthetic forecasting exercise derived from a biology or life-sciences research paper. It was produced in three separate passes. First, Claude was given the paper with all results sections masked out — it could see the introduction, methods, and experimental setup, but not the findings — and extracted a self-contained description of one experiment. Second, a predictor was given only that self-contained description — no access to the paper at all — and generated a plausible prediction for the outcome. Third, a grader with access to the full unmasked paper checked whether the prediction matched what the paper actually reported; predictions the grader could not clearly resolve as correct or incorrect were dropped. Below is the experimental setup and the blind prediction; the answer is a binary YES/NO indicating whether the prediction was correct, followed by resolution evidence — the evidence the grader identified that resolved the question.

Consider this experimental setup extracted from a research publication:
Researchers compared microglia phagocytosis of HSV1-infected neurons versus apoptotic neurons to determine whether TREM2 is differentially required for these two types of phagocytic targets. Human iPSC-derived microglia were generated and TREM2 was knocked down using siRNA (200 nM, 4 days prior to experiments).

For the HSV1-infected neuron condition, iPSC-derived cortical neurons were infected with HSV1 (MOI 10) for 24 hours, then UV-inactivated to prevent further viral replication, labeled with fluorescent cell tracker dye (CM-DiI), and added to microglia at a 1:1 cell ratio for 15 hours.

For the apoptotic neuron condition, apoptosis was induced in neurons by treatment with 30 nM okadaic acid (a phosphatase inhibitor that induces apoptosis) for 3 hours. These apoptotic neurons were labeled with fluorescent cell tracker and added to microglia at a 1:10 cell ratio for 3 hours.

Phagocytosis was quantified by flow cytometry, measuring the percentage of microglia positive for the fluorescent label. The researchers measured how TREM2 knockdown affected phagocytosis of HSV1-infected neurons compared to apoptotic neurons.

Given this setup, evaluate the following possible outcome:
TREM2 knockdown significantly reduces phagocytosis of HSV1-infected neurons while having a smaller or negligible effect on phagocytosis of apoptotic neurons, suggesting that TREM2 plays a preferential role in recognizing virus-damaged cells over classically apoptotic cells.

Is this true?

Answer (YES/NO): NO